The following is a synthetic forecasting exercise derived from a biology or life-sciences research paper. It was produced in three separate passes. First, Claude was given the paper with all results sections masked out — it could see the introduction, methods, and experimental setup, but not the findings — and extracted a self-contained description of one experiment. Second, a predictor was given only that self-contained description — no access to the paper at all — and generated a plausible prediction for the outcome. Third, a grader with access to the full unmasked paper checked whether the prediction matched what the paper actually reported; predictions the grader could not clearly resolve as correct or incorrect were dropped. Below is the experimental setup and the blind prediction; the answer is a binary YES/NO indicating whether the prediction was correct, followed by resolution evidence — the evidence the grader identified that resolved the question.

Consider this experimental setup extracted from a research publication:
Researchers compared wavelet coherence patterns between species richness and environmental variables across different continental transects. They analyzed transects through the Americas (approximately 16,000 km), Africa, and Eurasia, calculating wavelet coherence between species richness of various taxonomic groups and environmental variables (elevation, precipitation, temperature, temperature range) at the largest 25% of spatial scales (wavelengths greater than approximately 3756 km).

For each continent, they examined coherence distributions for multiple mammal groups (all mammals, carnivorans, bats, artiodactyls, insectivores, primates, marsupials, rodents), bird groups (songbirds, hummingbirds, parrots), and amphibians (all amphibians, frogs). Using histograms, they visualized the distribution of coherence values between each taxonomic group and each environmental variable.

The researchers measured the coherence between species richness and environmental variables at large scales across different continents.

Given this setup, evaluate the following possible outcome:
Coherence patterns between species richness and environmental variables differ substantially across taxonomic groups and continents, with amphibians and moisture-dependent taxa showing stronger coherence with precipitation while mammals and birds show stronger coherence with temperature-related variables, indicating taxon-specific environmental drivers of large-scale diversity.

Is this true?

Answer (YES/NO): NO